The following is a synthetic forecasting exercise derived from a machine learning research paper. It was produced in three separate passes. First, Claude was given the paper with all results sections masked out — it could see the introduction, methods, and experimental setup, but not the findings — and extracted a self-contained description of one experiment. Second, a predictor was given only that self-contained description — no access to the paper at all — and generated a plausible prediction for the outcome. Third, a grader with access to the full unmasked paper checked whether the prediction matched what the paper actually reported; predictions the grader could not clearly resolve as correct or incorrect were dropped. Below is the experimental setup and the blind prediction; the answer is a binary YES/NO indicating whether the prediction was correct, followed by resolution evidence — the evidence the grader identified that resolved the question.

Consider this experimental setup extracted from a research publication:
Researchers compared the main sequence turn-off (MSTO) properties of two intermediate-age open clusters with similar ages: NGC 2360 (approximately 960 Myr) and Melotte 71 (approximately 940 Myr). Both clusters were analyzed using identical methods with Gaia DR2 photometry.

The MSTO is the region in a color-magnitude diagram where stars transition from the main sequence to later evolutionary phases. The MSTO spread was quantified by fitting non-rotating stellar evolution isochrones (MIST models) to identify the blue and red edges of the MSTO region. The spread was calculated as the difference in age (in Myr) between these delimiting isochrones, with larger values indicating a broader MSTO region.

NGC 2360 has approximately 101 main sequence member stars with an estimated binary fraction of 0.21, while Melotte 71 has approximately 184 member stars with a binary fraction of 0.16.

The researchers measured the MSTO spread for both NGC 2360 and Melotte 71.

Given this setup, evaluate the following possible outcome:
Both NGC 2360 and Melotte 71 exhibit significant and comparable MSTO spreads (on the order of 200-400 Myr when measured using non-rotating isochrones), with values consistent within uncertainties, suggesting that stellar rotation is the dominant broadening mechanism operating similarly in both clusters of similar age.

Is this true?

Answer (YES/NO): NO